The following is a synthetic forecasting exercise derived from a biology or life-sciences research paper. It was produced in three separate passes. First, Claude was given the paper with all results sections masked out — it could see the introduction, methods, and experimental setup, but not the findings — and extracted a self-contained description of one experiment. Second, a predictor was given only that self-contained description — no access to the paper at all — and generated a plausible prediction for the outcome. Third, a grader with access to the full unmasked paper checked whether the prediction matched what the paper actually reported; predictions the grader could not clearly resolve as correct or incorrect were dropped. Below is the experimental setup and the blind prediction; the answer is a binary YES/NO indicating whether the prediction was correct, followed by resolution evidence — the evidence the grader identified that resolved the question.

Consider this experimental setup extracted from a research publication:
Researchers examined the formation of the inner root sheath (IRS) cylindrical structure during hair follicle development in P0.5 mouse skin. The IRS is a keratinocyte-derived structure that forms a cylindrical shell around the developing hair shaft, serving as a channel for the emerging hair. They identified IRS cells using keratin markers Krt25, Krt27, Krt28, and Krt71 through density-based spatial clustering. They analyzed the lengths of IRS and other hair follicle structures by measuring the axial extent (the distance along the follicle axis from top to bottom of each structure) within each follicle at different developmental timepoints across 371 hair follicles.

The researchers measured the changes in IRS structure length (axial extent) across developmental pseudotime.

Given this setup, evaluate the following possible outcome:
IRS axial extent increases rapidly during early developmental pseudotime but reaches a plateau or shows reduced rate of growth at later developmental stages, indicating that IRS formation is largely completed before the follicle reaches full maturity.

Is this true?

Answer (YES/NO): NO